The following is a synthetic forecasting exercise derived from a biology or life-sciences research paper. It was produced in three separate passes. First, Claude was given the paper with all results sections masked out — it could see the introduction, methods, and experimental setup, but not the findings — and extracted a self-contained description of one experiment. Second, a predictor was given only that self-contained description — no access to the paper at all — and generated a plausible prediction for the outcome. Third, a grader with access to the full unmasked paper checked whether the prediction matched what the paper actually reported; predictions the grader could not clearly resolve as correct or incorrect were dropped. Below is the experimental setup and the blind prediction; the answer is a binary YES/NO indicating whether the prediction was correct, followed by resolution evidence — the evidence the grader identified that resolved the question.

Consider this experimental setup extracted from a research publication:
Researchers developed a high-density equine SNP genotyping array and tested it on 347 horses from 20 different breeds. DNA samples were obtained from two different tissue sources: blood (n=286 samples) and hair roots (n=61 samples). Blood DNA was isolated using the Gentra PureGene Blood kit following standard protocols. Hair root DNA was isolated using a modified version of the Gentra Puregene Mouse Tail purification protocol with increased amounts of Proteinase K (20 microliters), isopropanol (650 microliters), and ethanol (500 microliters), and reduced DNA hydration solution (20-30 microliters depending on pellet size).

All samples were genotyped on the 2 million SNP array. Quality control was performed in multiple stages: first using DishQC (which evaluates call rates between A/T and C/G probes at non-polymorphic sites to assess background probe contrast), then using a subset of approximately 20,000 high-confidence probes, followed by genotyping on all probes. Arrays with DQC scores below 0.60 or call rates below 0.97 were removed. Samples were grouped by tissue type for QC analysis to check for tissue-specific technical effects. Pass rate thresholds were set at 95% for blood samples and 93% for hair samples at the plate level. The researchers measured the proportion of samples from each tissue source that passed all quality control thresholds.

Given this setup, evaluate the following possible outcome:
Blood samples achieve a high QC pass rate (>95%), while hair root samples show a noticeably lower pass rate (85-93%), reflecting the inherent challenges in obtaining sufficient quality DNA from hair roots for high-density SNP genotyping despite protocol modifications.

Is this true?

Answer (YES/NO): NO